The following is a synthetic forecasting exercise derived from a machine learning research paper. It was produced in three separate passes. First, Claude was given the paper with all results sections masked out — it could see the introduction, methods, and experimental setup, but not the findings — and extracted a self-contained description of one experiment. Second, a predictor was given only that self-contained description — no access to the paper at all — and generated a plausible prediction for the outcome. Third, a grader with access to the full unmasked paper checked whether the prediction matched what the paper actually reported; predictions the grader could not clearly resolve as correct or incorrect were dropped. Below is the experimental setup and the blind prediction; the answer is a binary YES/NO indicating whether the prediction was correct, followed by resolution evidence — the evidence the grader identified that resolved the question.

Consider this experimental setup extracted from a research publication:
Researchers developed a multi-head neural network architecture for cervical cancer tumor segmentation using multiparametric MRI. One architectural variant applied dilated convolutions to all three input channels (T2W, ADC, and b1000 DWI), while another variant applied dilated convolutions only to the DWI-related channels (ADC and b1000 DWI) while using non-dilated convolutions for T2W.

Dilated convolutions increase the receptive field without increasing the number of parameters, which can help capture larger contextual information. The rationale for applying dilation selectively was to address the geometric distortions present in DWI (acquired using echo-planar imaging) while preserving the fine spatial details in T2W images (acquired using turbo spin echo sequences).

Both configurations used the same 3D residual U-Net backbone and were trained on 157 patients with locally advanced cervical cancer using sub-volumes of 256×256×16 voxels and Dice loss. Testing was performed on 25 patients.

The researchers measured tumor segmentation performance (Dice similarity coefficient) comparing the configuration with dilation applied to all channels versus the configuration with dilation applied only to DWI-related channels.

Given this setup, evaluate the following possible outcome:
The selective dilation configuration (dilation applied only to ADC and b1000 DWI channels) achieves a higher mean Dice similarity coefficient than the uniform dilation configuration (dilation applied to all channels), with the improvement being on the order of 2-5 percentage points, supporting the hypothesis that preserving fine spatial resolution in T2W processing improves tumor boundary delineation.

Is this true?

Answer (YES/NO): NO